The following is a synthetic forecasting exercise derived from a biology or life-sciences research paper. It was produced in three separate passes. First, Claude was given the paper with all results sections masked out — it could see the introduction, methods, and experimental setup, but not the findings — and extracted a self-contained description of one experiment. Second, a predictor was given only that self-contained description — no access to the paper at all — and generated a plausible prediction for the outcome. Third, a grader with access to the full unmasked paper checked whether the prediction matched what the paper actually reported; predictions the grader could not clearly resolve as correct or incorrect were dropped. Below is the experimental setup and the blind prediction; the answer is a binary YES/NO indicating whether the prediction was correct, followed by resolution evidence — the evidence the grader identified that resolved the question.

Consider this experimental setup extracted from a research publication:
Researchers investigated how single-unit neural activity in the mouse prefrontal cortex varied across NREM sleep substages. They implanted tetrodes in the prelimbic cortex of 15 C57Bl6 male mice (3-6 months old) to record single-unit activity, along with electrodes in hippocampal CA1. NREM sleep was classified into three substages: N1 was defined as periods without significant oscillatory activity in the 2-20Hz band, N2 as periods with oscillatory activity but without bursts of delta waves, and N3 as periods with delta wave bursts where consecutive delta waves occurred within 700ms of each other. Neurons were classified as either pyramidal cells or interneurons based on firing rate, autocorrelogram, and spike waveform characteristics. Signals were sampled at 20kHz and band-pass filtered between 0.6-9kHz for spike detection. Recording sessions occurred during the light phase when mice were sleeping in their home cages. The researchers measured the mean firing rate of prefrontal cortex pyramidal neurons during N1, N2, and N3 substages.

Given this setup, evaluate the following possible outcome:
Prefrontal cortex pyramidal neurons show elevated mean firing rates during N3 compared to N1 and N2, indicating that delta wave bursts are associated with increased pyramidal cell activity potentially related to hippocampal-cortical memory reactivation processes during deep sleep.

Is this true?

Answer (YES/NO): NO